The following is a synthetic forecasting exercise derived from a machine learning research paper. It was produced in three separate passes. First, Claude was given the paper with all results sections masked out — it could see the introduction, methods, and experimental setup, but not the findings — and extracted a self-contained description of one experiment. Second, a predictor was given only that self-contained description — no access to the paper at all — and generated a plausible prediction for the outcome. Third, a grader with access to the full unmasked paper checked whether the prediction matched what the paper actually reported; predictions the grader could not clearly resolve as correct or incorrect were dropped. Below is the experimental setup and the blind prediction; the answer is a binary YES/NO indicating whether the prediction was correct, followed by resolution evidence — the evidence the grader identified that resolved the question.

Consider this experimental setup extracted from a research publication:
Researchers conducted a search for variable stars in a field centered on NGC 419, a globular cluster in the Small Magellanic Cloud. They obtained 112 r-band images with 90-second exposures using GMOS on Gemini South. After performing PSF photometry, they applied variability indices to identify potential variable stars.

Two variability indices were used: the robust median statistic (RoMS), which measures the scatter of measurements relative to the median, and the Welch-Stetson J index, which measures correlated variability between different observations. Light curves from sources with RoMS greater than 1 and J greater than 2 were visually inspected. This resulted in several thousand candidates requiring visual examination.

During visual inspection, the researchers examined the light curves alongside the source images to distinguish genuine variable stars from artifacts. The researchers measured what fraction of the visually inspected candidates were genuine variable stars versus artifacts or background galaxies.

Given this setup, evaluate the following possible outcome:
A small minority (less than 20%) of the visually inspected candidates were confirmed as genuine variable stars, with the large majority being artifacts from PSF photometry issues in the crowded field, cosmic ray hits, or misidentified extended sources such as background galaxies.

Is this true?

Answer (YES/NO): YES